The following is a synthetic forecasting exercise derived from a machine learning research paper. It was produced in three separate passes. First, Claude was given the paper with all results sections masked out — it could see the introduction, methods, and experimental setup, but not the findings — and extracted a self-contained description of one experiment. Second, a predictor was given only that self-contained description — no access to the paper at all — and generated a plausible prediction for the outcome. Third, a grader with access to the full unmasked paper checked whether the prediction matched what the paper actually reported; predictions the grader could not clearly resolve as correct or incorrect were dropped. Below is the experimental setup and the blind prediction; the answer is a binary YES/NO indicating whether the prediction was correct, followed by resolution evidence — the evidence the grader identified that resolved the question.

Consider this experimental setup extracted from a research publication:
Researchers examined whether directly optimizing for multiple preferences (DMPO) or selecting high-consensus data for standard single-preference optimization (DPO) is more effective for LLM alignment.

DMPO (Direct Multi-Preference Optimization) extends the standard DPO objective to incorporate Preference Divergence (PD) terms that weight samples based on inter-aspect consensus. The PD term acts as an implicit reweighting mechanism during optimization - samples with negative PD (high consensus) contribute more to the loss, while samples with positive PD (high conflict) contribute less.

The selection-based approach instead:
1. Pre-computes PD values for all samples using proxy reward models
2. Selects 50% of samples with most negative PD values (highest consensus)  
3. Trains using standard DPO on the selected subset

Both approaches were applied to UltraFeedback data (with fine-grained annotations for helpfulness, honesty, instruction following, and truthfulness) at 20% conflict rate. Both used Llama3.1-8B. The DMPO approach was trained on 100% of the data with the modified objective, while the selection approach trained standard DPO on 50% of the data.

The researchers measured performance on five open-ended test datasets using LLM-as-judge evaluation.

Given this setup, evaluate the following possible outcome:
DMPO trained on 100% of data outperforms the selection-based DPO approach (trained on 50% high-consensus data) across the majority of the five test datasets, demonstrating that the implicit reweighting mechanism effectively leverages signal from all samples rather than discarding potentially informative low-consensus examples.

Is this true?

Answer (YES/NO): NO